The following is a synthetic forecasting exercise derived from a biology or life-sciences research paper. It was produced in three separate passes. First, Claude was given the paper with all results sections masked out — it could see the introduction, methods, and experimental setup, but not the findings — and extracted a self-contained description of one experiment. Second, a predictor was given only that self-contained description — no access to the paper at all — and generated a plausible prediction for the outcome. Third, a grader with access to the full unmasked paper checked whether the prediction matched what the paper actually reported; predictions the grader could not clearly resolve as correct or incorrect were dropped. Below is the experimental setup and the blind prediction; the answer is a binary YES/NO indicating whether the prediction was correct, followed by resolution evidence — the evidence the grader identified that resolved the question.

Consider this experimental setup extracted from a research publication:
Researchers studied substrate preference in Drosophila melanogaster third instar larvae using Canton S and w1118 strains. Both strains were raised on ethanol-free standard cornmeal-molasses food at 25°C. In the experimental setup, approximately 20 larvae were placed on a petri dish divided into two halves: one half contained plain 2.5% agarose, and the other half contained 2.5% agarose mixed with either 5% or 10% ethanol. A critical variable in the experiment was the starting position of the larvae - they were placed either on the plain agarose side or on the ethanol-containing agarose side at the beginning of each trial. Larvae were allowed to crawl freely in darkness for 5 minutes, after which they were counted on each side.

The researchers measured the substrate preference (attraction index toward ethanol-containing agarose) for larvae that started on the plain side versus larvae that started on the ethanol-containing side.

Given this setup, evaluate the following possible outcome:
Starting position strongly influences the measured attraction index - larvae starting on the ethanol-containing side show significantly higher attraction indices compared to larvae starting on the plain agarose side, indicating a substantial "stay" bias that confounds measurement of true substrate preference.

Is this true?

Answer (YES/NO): YES